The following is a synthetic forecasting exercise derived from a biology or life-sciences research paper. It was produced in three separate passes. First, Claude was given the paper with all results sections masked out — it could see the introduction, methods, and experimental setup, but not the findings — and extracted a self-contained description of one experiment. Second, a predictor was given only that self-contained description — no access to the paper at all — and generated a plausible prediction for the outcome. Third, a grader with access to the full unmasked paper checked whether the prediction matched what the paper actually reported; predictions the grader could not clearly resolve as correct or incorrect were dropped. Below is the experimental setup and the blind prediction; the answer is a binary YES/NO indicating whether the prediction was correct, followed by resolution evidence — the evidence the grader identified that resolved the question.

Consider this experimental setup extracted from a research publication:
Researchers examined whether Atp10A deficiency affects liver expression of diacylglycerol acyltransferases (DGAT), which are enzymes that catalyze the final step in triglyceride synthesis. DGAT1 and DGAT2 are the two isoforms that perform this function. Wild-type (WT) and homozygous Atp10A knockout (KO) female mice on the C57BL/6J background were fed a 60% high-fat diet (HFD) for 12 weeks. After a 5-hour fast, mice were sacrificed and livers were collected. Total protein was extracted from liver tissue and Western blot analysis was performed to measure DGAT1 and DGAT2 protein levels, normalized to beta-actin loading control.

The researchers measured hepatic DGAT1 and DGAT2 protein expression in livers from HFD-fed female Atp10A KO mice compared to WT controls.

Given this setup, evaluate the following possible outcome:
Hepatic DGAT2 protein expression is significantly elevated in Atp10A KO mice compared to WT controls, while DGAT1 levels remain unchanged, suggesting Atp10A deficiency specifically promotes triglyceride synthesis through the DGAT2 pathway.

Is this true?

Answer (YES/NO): YES